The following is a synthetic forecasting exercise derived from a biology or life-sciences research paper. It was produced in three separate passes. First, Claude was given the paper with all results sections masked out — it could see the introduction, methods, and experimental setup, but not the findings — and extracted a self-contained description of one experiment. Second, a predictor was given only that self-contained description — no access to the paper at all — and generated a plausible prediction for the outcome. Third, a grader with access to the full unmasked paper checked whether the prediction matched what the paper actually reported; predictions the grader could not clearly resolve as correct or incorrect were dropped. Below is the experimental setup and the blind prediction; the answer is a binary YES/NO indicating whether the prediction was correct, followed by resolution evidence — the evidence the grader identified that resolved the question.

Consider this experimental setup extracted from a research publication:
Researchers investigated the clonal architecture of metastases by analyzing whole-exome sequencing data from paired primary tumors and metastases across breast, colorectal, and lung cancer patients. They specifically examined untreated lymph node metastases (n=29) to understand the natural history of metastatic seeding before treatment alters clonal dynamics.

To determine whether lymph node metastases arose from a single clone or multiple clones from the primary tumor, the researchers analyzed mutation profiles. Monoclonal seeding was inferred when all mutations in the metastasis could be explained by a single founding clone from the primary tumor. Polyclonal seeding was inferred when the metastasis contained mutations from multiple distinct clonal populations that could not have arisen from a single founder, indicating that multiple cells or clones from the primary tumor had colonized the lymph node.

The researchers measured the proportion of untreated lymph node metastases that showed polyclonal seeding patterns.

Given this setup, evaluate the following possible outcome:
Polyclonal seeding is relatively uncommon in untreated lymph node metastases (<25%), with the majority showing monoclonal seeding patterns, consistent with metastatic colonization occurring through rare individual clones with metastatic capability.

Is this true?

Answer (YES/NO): NO